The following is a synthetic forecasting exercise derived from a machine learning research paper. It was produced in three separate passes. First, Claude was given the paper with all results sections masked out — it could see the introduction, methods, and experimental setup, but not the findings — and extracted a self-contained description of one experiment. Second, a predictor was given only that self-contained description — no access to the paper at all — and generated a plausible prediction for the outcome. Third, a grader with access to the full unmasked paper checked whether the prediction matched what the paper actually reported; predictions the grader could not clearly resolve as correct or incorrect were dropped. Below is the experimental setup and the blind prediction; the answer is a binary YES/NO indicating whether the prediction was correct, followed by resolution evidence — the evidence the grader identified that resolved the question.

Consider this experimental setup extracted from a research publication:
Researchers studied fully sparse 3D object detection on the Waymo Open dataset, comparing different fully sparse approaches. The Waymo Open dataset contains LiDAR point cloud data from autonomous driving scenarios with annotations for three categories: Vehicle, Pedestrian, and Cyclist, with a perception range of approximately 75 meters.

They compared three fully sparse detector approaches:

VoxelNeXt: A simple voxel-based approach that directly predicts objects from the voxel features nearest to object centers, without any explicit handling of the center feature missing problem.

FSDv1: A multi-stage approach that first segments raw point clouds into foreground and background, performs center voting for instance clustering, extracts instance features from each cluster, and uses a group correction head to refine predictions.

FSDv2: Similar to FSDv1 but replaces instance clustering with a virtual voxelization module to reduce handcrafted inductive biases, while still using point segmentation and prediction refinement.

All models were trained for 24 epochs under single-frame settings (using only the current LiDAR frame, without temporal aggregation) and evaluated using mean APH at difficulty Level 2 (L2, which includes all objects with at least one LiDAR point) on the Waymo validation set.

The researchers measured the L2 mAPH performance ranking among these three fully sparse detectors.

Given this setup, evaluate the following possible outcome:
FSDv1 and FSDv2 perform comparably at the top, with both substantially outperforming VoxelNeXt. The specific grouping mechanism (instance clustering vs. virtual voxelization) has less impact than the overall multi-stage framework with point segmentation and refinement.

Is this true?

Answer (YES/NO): NO